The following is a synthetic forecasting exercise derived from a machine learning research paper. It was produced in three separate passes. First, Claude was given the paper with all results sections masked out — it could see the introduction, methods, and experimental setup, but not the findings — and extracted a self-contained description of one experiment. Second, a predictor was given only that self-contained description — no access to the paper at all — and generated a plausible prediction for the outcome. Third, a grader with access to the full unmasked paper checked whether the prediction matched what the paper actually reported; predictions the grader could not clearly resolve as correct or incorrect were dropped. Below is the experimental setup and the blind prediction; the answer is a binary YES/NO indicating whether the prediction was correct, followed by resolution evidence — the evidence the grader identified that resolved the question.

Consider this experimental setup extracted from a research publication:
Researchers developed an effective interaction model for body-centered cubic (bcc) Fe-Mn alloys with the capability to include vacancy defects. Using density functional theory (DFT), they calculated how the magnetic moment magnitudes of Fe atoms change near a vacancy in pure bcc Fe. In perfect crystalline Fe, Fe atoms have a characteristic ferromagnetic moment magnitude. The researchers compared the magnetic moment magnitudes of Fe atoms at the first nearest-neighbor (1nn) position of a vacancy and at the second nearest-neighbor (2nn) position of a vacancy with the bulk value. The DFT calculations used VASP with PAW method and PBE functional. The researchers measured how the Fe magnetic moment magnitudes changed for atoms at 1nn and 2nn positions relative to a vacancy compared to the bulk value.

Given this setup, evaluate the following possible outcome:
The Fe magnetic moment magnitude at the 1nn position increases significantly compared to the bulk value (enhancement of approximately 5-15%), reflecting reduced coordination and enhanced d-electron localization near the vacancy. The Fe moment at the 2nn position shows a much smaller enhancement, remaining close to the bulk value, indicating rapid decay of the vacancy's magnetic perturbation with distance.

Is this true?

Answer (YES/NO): NO